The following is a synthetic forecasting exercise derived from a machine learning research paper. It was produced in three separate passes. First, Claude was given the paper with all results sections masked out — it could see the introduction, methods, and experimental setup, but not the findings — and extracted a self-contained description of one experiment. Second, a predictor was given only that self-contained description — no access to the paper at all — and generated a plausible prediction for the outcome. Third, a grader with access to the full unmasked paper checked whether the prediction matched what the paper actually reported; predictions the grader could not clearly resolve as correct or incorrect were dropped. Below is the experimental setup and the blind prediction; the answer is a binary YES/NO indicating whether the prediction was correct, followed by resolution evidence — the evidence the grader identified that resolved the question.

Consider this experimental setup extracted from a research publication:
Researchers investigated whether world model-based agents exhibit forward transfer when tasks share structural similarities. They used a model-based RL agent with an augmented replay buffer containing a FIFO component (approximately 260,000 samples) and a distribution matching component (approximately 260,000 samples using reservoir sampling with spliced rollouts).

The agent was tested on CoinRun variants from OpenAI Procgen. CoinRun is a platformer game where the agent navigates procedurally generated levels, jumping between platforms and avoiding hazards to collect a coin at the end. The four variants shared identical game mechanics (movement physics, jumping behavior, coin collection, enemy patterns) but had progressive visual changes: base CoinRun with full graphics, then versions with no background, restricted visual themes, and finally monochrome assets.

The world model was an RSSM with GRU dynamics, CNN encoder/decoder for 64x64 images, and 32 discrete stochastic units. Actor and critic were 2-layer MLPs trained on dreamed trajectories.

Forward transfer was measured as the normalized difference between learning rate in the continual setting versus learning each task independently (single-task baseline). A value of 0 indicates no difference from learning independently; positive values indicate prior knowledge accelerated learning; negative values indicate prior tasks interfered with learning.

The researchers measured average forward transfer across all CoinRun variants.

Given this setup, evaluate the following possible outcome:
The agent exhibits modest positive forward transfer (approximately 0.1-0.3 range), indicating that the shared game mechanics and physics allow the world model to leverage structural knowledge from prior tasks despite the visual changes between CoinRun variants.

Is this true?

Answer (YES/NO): NO